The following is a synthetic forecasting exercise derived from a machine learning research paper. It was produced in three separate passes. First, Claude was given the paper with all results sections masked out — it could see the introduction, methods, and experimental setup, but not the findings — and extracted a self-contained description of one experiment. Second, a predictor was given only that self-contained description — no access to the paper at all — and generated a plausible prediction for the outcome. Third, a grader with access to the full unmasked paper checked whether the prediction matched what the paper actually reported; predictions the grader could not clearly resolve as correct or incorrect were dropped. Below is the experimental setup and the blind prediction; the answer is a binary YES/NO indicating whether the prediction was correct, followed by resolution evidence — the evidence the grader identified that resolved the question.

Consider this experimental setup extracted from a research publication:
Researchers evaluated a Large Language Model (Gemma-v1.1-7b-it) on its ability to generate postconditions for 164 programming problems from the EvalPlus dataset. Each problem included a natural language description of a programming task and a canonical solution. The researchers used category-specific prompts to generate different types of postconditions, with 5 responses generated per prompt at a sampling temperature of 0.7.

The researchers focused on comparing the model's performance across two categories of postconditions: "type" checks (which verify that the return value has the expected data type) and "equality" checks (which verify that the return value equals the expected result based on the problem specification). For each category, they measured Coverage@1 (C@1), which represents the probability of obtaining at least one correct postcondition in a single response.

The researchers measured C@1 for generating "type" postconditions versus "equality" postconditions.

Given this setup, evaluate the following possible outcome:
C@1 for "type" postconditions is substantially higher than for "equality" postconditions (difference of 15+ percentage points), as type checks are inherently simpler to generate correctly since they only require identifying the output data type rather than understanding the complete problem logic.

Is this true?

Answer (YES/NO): YES